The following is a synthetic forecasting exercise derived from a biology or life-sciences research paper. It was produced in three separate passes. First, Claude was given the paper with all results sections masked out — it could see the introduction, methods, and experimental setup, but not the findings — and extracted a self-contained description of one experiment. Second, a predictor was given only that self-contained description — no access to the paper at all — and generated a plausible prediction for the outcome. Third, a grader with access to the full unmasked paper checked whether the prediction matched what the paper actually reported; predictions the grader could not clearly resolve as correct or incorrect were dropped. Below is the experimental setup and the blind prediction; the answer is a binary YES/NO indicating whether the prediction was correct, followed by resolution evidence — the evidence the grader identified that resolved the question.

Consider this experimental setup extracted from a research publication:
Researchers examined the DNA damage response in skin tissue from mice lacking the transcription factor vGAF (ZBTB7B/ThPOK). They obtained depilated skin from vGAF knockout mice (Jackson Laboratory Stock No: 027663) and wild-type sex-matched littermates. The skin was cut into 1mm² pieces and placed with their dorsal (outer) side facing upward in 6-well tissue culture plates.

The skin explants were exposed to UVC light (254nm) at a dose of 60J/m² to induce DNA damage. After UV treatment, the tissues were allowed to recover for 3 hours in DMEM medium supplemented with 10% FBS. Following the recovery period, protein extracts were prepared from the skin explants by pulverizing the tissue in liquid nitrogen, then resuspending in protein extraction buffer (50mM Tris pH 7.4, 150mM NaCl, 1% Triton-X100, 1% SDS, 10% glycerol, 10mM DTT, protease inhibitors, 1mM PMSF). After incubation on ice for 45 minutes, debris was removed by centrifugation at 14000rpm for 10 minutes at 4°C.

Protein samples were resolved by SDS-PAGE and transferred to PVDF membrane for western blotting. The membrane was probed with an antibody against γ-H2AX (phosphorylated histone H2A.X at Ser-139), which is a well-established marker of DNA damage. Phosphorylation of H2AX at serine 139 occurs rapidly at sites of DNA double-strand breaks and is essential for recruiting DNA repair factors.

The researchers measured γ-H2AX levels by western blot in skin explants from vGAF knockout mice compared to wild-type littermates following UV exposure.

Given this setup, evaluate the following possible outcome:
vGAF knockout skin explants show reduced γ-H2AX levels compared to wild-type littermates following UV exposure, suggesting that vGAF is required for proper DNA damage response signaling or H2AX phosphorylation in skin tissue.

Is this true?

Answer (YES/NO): NO